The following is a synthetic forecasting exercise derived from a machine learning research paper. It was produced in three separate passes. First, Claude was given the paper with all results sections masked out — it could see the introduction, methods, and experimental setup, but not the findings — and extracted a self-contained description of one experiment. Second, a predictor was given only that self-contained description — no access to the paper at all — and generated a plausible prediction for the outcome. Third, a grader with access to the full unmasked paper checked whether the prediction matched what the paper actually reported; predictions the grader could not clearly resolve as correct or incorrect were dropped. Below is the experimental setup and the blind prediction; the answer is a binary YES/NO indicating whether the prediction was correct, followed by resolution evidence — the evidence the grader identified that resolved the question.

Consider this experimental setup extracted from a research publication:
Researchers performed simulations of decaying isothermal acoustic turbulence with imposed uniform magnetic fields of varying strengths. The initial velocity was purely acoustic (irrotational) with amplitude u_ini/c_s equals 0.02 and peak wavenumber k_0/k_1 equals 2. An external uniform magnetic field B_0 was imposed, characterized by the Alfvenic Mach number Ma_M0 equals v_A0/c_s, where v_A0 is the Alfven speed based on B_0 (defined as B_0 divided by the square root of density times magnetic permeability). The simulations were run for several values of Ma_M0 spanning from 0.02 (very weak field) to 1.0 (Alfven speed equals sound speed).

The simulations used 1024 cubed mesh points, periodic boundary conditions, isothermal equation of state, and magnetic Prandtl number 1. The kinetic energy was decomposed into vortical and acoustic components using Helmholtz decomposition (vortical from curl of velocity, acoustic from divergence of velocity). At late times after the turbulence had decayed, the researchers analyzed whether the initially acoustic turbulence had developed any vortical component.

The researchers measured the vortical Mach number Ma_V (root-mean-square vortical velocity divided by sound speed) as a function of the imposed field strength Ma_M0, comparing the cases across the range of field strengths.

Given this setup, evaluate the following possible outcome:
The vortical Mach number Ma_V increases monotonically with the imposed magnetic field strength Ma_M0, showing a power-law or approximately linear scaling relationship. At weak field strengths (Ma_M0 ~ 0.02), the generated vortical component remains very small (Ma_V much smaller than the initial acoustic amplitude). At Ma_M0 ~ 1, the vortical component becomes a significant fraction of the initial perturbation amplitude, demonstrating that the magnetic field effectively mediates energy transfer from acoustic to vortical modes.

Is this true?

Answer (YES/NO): YES